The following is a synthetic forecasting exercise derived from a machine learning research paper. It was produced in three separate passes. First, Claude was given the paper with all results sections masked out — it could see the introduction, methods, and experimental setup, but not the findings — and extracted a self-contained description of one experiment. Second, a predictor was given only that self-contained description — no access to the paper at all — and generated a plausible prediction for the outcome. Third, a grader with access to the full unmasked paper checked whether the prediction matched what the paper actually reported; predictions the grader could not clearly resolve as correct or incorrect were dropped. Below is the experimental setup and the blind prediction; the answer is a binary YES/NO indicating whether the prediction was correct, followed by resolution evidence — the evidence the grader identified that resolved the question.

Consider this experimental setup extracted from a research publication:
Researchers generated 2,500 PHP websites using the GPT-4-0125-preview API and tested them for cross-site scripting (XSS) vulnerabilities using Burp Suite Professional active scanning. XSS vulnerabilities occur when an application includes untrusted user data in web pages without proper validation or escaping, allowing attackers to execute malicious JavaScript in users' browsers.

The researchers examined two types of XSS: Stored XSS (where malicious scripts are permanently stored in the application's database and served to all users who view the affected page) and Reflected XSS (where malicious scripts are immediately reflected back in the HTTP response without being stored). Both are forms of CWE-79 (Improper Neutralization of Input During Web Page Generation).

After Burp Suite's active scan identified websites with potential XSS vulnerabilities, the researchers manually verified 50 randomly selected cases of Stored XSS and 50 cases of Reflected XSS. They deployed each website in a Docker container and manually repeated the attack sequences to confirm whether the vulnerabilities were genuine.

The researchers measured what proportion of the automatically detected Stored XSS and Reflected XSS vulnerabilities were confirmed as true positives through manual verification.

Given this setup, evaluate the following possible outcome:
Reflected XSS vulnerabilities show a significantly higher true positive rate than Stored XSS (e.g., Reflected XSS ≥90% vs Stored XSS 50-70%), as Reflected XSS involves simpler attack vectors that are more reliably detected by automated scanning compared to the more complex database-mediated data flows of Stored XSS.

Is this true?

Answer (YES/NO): NO